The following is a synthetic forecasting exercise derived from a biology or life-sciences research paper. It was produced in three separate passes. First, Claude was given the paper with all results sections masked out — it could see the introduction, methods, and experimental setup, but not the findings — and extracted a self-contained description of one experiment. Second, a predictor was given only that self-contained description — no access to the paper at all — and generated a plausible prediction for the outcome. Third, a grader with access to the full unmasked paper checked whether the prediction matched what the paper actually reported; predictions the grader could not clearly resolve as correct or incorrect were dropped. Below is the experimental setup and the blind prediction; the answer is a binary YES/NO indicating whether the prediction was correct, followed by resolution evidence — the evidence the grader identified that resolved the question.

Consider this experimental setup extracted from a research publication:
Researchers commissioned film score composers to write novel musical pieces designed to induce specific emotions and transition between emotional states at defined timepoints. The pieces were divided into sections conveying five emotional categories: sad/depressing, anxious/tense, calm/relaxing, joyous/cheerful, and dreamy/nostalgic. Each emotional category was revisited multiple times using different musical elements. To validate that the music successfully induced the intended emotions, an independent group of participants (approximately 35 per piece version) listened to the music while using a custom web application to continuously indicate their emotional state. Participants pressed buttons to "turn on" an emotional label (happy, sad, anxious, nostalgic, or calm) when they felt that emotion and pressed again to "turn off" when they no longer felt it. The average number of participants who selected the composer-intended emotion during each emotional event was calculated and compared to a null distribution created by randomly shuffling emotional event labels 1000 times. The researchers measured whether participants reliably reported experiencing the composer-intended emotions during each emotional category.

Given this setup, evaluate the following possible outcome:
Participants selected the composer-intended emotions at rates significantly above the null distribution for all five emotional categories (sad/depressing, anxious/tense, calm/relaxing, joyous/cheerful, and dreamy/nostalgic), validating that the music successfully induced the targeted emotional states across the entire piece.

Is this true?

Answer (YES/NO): NO